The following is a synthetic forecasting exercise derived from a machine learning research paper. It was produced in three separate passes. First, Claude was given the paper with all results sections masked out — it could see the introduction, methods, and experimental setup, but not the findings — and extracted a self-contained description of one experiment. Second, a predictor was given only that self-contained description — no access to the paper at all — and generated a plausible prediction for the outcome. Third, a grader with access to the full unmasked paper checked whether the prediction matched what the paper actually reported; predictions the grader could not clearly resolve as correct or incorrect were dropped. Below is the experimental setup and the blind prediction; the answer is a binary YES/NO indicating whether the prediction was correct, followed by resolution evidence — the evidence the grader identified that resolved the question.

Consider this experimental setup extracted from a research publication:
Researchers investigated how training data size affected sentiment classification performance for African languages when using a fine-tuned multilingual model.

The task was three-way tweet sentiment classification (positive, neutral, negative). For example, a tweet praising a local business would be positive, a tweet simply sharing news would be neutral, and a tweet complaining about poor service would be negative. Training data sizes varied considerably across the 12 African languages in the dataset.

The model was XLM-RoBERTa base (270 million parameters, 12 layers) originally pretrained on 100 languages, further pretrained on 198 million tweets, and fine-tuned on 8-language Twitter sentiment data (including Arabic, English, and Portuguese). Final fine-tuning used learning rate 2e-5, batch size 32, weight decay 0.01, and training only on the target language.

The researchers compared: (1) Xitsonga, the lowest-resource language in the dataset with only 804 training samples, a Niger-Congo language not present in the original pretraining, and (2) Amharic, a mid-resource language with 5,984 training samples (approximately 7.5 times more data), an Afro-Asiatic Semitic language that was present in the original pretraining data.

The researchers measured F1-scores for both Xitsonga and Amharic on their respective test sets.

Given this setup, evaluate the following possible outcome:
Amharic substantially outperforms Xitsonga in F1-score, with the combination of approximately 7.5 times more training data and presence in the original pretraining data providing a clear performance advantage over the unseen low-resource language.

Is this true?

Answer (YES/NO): NO